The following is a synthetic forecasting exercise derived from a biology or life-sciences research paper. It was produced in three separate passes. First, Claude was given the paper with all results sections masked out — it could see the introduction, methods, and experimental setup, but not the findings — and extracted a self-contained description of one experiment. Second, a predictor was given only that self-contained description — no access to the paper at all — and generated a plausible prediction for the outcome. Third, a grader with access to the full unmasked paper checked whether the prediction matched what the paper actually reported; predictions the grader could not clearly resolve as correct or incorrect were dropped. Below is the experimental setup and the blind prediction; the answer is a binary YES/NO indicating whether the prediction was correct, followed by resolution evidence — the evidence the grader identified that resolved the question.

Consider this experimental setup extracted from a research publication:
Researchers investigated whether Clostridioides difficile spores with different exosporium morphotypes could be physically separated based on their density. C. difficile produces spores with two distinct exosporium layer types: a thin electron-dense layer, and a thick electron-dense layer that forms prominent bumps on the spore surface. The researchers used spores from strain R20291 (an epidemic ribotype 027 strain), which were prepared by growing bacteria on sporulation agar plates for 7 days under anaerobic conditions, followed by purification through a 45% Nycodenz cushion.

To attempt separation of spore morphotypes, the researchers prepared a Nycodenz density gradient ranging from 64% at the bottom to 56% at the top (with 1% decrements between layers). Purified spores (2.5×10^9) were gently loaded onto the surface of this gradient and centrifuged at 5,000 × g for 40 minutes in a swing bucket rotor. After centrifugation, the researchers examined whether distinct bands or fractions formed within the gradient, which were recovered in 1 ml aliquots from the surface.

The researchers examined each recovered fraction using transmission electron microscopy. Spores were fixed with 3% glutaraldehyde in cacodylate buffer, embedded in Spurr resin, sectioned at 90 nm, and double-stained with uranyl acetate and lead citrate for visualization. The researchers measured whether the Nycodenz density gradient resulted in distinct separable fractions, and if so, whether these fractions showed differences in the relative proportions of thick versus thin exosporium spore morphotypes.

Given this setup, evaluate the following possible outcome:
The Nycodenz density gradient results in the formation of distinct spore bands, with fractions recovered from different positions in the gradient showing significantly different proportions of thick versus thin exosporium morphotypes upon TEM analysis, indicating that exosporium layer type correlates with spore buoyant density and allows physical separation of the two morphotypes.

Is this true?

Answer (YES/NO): YES